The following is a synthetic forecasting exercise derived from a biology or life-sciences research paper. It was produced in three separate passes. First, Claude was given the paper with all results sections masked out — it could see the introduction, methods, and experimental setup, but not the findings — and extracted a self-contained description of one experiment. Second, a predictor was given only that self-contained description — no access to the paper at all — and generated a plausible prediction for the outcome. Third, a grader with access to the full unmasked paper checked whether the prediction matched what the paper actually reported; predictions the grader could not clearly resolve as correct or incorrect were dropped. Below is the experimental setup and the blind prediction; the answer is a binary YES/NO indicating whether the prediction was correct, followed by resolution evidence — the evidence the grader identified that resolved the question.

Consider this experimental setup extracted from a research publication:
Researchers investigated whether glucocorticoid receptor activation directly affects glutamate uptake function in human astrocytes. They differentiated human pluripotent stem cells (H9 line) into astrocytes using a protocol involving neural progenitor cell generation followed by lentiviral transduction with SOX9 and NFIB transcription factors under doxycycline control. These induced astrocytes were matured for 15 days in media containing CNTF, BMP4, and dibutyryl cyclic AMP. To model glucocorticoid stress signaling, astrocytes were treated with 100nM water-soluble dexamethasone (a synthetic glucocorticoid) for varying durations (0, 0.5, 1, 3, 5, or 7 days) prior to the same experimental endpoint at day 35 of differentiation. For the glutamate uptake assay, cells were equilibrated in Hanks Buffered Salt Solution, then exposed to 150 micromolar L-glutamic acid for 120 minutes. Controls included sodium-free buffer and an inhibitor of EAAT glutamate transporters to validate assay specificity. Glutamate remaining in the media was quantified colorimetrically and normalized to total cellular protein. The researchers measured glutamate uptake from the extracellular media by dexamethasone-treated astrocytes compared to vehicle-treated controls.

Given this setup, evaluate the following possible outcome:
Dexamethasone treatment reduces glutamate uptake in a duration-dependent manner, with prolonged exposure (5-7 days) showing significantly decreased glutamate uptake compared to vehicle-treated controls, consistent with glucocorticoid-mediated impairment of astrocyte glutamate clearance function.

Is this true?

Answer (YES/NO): NO